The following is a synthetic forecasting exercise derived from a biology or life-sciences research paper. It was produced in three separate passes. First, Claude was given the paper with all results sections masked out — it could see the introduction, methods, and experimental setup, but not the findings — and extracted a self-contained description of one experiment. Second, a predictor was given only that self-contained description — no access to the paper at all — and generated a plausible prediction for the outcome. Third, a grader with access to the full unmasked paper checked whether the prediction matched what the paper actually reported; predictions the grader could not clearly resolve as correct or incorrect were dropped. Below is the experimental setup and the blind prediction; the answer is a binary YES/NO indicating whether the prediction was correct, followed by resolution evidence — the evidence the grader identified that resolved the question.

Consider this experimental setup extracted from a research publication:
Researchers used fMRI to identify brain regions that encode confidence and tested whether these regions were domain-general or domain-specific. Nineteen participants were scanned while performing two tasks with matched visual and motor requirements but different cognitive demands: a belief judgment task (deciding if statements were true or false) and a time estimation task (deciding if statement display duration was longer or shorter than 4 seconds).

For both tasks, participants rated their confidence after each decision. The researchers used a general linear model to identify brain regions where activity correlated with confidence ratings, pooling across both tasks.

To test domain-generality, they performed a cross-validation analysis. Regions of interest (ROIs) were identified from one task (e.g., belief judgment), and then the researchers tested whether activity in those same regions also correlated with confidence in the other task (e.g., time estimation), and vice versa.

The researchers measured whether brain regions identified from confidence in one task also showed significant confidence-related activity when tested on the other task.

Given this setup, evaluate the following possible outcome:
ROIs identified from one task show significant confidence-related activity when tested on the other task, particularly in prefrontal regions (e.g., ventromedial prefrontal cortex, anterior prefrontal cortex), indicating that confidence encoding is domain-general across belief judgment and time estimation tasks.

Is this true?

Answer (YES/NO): YES